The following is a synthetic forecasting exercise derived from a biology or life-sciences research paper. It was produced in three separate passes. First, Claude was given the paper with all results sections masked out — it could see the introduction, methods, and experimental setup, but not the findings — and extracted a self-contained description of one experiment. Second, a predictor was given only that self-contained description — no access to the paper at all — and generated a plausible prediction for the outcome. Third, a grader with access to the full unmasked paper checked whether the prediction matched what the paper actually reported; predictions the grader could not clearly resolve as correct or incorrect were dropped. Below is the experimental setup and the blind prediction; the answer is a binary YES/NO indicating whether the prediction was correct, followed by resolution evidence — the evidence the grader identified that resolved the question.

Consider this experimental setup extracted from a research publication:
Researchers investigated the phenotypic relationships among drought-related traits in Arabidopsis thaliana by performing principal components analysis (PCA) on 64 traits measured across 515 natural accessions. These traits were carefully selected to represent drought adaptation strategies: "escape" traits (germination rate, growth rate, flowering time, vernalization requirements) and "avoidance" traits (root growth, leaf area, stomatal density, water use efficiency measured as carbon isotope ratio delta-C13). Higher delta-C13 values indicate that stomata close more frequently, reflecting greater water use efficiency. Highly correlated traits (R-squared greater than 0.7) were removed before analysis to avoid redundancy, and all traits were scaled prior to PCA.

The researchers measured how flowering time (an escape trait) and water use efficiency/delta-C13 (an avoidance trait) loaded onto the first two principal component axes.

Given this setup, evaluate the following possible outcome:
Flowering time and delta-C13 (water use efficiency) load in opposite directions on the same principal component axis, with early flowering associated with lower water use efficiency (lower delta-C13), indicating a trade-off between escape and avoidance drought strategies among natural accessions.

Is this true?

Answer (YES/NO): NO